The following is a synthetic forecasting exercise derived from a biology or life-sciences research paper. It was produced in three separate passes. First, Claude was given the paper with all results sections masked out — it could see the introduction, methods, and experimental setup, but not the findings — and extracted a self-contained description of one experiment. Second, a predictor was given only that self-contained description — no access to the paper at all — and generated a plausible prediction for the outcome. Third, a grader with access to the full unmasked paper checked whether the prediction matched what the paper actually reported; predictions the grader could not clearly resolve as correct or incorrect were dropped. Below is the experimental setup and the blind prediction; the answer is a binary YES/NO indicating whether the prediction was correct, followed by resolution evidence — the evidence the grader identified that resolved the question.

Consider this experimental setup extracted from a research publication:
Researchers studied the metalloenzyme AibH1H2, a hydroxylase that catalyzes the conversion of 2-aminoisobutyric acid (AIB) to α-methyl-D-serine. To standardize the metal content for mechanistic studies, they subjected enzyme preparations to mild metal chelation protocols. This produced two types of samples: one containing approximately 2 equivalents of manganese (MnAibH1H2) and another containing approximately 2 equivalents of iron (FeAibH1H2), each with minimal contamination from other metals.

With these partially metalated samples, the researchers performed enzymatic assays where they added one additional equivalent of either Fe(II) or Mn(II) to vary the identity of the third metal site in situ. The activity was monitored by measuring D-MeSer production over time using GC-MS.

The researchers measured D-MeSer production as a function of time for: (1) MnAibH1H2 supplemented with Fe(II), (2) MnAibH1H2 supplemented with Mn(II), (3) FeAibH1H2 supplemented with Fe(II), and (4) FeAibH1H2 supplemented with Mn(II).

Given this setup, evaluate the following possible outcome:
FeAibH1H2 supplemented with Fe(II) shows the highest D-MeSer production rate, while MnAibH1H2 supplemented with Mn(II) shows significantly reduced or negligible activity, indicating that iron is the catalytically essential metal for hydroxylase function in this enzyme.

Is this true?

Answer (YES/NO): NO